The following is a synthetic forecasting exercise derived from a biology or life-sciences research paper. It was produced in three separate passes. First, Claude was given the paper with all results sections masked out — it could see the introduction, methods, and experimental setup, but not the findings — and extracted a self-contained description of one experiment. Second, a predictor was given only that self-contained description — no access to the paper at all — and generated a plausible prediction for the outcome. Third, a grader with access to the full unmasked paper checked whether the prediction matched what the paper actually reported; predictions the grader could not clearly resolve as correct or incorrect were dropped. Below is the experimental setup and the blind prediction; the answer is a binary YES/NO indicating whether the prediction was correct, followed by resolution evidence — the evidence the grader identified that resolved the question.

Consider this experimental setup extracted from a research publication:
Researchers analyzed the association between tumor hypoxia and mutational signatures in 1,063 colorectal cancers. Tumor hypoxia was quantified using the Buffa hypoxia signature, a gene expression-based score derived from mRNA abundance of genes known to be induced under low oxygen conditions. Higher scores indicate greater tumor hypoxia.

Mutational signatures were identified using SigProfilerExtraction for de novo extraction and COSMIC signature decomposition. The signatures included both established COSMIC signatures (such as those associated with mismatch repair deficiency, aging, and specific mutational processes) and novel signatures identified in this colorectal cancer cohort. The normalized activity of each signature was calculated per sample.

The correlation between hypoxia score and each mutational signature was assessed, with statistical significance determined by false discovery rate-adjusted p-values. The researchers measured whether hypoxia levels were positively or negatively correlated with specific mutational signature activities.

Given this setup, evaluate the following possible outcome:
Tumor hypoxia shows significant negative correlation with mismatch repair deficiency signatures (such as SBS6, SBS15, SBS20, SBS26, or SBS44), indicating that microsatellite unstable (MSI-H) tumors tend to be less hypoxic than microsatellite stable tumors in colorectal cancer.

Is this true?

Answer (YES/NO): NO